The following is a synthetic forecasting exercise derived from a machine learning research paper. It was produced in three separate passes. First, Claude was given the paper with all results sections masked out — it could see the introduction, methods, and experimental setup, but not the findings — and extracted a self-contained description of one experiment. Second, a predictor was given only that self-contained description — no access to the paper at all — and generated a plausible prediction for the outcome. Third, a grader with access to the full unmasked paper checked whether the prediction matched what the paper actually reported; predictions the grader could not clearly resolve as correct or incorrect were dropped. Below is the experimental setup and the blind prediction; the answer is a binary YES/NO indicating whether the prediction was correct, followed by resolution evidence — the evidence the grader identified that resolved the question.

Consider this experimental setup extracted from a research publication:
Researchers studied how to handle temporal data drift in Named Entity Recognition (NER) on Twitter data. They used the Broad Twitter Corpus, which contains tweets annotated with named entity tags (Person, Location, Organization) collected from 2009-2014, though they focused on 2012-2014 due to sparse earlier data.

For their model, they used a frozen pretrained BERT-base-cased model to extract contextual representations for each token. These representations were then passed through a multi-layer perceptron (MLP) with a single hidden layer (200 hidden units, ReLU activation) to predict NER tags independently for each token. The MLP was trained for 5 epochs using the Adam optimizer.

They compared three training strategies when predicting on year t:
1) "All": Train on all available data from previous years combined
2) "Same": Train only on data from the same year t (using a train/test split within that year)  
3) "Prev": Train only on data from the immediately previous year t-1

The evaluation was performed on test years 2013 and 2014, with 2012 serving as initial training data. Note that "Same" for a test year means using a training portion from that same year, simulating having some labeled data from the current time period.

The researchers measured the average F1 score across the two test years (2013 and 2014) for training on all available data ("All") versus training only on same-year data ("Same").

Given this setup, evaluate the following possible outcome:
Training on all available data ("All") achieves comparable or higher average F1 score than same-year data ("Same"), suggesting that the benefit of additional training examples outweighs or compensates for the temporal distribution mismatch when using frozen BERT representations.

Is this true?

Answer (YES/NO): YES